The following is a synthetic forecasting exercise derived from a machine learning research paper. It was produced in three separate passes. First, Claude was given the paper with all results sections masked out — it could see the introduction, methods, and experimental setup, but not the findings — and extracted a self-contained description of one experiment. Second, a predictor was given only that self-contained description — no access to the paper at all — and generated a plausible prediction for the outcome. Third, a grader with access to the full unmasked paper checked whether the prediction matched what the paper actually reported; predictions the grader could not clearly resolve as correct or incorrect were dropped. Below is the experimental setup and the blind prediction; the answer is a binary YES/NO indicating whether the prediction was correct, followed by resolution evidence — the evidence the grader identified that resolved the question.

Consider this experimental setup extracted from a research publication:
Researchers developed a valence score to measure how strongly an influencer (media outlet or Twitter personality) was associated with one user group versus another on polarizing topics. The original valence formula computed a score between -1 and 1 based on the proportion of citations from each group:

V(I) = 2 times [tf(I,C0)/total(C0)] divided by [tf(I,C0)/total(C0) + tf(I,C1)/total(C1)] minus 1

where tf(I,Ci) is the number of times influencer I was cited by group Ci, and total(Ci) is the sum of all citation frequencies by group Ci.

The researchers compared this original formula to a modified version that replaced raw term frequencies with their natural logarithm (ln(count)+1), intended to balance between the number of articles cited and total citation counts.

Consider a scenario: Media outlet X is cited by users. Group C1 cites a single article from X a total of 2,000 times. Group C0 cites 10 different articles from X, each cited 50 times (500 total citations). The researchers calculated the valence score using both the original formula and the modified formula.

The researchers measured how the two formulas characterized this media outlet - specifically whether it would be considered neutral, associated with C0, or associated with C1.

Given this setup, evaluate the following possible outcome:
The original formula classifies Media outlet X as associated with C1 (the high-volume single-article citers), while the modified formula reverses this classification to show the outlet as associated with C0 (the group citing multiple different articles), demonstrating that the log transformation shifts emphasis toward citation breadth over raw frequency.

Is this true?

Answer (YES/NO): YES